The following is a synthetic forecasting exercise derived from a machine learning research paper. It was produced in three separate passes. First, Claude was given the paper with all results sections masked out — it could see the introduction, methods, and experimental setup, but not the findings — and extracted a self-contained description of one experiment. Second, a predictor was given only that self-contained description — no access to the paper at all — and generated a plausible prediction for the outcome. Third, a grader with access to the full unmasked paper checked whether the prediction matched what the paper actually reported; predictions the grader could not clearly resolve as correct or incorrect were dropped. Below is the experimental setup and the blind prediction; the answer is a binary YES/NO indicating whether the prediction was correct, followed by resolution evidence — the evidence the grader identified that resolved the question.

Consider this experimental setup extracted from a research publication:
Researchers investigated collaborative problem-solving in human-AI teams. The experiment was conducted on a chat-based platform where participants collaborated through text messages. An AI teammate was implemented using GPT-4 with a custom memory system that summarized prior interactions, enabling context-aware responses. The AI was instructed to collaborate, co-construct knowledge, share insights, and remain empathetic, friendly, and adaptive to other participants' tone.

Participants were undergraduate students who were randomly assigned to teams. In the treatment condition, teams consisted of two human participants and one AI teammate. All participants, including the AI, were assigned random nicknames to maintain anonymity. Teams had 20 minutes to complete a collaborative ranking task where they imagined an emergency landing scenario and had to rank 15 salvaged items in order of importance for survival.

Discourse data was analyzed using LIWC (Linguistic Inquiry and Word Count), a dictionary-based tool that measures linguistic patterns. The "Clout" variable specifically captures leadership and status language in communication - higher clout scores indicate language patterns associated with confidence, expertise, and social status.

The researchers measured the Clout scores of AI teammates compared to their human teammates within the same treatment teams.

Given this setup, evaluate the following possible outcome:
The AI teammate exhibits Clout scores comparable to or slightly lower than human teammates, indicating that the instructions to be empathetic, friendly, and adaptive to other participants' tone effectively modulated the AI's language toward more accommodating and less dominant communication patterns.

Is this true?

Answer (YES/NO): NO